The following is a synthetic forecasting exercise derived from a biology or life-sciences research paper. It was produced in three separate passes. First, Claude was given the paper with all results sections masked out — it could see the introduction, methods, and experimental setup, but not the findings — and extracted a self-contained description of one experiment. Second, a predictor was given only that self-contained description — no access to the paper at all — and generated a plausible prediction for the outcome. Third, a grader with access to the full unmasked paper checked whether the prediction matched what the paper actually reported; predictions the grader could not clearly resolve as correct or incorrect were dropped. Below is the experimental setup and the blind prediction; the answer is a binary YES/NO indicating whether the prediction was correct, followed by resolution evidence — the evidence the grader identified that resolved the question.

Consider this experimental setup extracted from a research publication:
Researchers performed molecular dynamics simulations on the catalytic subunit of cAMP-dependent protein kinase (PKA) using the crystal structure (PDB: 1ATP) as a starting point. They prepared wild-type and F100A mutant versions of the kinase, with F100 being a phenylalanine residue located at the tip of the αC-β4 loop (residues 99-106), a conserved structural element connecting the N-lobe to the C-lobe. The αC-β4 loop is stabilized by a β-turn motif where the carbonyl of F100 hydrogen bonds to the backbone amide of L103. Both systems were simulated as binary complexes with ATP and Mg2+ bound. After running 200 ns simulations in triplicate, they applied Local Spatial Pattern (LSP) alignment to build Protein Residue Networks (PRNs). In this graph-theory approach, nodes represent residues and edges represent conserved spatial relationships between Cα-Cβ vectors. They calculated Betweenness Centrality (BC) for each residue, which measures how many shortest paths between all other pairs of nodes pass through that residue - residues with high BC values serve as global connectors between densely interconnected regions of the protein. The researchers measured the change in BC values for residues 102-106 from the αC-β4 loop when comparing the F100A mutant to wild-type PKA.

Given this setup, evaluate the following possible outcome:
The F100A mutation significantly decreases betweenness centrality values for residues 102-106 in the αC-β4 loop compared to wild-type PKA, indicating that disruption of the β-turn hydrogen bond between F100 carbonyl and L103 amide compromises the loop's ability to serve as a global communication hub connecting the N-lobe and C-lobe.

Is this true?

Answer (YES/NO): NO